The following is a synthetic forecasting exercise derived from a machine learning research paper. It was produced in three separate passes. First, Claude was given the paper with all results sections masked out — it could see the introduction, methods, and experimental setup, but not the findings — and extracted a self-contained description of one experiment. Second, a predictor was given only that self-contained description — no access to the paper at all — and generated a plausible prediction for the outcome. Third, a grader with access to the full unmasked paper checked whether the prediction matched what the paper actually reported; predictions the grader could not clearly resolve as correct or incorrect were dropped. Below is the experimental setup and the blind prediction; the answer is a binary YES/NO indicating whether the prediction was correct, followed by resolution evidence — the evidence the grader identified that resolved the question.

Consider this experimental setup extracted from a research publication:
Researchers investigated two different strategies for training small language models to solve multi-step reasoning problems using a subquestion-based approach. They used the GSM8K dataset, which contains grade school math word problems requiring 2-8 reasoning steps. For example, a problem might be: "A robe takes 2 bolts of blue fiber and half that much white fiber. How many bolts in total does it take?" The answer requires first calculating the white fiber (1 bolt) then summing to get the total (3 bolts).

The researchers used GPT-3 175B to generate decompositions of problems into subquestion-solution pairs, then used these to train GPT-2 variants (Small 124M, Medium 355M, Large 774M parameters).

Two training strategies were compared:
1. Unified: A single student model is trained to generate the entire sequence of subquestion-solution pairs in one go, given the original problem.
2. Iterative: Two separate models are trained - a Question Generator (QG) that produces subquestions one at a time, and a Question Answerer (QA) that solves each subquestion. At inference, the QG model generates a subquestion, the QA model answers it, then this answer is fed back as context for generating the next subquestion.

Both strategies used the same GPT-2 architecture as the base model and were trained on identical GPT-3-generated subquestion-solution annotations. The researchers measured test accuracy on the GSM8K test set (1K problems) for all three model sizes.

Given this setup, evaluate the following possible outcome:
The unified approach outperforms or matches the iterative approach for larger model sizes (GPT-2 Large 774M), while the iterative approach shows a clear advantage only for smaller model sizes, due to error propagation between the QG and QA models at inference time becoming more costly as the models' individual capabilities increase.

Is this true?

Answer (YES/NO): NO